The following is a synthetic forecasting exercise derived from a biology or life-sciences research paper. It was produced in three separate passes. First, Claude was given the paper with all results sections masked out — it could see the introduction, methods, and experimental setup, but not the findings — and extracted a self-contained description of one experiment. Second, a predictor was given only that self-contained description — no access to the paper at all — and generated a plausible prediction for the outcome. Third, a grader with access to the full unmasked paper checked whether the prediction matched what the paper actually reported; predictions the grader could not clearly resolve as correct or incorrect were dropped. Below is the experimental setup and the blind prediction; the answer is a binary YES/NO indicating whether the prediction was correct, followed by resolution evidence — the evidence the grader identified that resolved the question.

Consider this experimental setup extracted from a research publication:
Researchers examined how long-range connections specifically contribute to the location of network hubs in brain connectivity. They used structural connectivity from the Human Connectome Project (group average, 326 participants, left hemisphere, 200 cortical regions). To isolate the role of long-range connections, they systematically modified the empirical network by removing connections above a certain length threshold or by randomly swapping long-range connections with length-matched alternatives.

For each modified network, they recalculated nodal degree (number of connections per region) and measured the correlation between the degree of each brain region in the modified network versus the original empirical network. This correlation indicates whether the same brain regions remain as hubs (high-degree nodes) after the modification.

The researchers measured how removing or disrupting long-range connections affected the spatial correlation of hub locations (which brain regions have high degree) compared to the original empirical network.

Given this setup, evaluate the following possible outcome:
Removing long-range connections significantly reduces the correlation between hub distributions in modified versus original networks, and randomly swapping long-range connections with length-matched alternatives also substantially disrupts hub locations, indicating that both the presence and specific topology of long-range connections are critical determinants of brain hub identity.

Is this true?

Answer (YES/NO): YES